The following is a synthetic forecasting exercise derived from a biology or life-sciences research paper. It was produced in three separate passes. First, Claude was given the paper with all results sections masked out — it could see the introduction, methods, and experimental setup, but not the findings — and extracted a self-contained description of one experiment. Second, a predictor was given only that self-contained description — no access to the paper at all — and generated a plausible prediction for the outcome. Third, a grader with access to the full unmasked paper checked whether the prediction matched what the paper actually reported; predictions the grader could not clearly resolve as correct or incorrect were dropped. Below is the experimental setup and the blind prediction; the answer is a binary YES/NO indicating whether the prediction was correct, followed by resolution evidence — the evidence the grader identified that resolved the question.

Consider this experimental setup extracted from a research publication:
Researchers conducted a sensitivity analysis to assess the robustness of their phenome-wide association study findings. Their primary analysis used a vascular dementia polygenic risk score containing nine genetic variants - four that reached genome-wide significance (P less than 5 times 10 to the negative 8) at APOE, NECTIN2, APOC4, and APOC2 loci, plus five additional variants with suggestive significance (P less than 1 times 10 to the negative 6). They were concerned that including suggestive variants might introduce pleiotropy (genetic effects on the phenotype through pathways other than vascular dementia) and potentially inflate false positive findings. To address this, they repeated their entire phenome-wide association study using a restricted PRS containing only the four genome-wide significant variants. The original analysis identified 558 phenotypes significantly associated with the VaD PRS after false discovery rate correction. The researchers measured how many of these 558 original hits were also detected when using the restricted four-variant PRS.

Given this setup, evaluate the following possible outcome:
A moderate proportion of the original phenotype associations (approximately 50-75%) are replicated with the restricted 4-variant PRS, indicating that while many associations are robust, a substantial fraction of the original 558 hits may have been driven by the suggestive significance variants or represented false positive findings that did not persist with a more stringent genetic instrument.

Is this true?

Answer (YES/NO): NO